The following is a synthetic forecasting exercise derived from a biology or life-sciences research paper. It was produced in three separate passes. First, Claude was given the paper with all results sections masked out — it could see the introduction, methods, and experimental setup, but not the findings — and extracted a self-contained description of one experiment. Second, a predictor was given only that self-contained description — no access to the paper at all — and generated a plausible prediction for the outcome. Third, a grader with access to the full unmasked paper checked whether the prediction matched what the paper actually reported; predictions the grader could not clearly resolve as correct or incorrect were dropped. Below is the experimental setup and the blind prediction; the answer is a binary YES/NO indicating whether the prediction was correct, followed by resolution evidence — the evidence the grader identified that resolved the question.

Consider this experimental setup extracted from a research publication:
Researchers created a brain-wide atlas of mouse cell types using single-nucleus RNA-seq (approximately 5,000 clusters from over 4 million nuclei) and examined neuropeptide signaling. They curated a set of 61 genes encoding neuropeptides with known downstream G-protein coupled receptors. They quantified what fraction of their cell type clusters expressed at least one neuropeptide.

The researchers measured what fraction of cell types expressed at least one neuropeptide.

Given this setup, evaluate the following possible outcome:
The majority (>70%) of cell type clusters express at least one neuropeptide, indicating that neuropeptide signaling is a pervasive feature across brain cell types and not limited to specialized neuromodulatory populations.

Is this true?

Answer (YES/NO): YES